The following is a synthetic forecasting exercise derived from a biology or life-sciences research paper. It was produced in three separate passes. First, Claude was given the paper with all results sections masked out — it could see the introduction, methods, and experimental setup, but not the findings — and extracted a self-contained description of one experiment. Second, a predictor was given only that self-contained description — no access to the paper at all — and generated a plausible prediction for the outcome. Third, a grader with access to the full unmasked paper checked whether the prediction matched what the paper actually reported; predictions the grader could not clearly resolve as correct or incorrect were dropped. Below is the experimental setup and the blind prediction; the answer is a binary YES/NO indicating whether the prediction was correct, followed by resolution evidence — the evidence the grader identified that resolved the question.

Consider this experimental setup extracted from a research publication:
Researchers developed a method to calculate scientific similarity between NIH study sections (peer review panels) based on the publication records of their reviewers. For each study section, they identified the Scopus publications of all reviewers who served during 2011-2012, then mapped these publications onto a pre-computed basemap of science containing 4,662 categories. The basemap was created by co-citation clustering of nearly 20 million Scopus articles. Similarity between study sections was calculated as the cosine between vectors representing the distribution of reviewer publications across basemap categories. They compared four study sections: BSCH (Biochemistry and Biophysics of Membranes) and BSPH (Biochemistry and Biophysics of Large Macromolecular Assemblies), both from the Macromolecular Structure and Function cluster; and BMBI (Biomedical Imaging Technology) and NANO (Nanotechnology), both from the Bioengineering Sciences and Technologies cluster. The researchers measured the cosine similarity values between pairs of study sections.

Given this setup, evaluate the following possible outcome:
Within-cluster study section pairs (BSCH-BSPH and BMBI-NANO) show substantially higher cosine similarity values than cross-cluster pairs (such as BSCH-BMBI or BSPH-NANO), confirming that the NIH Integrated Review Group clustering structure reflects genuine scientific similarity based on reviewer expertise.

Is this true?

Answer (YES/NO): YES